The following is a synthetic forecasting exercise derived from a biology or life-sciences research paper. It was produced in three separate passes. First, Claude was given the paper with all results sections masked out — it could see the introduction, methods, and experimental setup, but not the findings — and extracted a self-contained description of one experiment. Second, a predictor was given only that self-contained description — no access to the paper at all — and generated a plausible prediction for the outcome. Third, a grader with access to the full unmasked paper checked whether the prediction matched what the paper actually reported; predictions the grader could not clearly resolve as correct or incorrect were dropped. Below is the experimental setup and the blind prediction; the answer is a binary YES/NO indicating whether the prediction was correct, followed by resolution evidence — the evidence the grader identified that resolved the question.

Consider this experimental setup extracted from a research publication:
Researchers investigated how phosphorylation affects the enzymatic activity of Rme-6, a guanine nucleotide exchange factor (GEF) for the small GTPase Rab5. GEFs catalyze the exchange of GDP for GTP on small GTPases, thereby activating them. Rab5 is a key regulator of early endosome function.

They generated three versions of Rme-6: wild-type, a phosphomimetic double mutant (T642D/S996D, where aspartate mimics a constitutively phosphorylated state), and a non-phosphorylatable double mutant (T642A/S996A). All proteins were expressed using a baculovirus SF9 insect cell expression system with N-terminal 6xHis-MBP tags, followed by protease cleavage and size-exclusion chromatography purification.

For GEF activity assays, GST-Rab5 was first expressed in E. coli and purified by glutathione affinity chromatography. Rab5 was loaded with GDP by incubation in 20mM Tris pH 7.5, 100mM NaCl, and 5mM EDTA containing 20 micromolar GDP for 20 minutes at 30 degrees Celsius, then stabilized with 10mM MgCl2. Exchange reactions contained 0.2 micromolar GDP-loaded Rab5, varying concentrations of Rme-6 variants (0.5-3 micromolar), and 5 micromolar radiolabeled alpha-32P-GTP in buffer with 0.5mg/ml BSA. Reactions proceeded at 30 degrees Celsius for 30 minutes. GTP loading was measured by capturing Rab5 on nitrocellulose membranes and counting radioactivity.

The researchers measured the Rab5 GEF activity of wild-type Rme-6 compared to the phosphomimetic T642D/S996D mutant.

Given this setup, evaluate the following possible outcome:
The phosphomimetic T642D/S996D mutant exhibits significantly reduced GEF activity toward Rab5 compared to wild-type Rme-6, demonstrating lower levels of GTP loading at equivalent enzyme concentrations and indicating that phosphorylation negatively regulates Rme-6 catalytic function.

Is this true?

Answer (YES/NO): NO